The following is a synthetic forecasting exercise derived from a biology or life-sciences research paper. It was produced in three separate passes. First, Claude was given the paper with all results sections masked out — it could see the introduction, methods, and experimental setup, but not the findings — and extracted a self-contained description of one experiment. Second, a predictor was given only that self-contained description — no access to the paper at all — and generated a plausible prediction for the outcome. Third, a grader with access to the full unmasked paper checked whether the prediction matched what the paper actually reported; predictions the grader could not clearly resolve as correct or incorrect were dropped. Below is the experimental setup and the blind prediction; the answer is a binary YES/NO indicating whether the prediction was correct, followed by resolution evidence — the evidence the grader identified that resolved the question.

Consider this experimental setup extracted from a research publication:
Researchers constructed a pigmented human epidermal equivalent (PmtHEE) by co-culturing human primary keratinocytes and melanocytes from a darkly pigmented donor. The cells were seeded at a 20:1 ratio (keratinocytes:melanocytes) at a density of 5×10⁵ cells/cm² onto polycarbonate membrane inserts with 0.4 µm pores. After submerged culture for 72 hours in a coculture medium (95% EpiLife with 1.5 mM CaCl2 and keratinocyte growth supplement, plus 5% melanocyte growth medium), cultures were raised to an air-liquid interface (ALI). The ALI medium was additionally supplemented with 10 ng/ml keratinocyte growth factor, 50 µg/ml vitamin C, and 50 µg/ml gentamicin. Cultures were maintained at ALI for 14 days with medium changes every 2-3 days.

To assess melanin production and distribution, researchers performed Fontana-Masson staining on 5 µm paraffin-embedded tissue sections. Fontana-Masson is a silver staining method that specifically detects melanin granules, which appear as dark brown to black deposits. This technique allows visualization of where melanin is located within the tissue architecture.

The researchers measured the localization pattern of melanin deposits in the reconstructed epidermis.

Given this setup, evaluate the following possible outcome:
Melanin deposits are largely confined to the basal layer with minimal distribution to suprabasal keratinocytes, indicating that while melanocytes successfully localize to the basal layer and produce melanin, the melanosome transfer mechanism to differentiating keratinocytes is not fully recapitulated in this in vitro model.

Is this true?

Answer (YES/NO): NO